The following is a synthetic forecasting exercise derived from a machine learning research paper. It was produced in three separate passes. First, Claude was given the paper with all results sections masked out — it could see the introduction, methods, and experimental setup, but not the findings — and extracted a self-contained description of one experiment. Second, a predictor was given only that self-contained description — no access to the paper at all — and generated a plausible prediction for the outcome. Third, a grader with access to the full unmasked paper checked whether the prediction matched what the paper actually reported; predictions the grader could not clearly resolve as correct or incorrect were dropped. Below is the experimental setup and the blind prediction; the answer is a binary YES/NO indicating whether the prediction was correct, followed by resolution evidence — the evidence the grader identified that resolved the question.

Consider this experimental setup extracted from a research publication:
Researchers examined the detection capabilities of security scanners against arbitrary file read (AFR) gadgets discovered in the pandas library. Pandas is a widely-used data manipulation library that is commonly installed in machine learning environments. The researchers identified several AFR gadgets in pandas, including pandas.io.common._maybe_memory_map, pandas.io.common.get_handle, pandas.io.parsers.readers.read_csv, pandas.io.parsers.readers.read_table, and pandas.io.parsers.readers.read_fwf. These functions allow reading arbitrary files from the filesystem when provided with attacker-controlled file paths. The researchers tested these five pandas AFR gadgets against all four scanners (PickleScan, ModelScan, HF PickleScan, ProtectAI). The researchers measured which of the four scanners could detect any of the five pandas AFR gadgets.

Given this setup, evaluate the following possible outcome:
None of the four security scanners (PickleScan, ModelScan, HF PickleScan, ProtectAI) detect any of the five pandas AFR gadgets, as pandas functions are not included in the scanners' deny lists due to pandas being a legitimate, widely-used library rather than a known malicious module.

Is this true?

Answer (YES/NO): NO